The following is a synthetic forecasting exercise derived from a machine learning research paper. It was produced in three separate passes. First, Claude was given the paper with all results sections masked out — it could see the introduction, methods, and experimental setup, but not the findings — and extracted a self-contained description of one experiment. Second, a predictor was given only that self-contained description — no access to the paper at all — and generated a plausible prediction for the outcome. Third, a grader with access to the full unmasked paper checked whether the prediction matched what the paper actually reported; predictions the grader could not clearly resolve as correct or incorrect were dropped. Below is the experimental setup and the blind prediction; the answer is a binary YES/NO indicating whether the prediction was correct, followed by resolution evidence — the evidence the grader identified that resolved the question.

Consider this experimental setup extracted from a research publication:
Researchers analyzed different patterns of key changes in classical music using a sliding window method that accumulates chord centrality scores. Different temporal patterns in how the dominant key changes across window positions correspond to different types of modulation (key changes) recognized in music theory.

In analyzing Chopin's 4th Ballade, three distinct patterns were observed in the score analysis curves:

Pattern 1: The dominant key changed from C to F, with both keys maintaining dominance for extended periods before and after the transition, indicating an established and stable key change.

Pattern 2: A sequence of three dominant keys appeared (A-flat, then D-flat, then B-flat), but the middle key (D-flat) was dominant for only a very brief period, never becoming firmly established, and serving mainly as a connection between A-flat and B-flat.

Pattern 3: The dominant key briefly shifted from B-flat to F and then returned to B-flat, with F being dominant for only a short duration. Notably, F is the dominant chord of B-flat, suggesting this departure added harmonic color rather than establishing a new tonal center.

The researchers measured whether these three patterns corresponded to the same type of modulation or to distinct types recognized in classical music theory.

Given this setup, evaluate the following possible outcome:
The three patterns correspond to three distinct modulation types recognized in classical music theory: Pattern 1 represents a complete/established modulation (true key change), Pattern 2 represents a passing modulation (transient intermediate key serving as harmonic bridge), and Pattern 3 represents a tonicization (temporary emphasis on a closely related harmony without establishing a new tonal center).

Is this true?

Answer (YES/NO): YES